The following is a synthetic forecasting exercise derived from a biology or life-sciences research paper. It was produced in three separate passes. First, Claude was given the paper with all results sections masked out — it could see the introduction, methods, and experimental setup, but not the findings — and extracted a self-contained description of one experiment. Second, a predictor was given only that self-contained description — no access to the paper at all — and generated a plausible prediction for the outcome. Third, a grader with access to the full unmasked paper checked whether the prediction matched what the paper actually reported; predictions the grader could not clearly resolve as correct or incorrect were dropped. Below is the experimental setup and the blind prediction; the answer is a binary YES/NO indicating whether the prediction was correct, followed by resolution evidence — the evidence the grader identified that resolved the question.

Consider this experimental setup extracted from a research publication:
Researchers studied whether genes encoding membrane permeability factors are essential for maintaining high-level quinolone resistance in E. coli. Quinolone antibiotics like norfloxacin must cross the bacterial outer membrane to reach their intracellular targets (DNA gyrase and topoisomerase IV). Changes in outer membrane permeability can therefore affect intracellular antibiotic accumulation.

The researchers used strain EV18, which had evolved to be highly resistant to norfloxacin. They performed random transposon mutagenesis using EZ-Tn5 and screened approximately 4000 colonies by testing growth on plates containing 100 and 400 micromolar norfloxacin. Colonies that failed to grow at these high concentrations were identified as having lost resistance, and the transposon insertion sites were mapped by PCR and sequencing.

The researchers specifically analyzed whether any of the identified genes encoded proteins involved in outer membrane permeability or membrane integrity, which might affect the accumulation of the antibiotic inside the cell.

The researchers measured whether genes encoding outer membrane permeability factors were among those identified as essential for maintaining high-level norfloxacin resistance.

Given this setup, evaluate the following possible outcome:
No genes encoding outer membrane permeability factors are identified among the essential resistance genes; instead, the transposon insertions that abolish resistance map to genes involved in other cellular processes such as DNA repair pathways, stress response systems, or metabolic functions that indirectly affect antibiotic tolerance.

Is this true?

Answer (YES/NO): NO